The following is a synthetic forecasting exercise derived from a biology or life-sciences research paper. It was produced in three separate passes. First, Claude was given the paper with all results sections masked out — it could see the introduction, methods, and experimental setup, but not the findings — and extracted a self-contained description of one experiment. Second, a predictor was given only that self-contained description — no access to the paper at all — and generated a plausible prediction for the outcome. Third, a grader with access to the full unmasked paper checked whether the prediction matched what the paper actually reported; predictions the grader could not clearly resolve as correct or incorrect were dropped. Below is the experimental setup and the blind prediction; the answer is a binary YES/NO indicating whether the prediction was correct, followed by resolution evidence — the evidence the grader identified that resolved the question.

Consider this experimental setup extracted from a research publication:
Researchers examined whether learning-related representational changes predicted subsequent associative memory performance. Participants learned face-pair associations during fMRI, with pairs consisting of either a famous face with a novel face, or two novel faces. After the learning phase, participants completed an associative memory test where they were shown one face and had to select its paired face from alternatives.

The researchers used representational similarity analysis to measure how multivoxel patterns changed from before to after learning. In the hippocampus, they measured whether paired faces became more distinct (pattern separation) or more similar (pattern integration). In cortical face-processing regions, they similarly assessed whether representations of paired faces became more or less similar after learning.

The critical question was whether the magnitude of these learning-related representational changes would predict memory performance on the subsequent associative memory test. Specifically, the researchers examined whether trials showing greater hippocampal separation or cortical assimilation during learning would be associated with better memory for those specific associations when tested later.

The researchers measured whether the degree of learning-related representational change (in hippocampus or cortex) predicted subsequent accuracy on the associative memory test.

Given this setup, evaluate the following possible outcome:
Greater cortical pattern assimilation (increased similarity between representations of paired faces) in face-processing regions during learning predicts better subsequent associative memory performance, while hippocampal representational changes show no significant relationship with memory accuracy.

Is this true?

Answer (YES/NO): NO